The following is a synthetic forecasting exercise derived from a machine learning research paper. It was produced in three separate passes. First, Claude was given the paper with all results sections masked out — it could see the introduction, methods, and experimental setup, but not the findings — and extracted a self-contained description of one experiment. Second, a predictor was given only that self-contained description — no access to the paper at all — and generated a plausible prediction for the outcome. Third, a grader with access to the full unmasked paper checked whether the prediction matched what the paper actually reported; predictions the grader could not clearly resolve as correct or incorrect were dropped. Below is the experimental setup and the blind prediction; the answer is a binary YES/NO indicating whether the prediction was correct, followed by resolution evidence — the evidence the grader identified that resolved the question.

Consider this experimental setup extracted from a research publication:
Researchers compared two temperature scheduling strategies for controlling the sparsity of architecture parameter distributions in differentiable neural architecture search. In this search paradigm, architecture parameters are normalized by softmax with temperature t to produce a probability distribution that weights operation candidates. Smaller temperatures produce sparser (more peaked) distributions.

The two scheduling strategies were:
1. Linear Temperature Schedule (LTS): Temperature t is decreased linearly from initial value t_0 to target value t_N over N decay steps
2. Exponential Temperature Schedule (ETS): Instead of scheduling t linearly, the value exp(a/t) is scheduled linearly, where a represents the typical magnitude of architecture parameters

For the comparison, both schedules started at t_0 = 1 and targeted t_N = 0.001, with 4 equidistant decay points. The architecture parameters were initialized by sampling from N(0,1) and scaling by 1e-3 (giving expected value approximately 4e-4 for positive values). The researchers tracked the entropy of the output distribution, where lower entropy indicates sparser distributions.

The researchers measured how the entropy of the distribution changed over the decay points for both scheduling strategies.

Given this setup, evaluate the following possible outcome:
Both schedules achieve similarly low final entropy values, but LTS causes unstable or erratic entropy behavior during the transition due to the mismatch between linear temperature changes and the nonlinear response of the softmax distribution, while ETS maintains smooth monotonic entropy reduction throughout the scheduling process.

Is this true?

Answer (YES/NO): NO